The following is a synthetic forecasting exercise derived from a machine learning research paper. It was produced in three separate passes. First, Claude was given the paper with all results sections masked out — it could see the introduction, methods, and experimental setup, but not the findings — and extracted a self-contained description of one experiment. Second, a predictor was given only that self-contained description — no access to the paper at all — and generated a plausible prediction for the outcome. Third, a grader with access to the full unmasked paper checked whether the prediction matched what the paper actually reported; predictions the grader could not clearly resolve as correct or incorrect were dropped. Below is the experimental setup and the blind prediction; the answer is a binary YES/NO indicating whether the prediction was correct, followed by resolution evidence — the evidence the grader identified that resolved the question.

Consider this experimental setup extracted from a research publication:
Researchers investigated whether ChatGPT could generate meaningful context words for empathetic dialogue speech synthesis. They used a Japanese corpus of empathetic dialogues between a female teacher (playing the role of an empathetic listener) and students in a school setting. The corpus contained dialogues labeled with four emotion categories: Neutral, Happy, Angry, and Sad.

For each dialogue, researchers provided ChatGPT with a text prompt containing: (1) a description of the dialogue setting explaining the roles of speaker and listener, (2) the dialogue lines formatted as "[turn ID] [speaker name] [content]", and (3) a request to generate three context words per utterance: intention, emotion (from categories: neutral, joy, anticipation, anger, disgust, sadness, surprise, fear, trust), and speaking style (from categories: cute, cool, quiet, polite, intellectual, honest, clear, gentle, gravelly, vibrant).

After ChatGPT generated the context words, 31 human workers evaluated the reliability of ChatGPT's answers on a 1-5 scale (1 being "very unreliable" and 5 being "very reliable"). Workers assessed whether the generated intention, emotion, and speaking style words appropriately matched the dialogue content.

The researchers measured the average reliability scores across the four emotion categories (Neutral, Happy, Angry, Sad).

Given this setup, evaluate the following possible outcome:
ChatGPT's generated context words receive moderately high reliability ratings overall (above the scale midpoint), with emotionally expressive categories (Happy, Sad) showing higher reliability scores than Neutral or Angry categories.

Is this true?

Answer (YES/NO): YES